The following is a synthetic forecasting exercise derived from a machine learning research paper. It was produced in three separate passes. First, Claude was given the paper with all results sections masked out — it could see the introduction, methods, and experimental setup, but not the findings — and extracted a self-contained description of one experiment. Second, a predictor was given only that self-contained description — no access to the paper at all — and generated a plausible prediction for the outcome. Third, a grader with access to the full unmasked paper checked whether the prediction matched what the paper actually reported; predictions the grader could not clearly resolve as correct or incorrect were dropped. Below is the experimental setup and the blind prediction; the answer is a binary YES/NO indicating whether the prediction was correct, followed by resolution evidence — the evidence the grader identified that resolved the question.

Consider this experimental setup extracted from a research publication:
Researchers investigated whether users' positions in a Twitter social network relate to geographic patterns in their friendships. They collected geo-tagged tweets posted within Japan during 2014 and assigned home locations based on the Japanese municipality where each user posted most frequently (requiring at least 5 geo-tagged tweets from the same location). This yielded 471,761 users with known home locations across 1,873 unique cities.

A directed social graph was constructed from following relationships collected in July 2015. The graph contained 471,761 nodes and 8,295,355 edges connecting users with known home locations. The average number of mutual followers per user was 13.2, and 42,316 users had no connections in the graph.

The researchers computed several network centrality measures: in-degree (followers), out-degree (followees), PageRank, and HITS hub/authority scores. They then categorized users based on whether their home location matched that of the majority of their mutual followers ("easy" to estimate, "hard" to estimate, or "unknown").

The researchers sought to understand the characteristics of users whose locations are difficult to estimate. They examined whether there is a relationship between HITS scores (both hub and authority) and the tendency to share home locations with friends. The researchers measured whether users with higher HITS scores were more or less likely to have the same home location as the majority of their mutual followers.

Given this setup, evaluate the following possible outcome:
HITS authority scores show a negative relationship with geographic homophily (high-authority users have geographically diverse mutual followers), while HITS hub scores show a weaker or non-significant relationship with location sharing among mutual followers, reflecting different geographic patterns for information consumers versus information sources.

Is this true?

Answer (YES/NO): NO